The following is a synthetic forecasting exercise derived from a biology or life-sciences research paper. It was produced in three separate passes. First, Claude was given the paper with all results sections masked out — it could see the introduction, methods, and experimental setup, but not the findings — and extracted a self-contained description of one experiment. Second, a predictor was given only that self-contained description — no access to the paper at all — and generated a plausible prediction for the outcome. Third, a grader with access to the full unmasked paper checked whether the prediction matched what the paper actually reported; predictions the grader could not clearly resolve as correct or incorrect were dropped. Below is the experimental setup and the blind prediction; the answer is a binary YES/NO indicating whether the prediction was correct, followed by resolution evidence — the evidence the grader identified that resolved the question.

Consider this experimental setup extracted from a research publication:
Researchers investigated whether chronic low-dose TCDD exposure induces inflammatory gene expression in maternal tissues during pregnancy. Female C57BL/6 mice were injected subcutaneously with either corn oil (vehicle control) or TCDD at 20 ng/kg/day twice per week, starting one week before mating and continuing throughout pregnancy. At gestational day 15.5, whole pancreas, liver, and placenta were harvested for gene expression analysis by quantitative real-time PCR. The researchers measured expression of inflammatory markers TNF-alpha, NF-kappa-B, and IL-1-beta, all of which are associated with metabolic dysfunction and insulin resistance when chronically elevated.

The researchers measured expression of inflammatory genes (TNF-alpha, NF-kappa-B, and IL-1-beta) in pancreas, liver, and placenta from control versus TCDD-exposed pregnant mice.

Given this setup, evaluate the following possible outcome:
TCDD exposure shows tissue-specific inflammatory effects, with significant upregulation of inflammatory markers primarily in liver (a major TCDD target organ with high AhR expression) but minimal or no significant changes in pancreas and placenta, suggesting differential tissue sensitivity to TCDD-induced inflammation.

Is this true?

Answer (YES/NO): NO